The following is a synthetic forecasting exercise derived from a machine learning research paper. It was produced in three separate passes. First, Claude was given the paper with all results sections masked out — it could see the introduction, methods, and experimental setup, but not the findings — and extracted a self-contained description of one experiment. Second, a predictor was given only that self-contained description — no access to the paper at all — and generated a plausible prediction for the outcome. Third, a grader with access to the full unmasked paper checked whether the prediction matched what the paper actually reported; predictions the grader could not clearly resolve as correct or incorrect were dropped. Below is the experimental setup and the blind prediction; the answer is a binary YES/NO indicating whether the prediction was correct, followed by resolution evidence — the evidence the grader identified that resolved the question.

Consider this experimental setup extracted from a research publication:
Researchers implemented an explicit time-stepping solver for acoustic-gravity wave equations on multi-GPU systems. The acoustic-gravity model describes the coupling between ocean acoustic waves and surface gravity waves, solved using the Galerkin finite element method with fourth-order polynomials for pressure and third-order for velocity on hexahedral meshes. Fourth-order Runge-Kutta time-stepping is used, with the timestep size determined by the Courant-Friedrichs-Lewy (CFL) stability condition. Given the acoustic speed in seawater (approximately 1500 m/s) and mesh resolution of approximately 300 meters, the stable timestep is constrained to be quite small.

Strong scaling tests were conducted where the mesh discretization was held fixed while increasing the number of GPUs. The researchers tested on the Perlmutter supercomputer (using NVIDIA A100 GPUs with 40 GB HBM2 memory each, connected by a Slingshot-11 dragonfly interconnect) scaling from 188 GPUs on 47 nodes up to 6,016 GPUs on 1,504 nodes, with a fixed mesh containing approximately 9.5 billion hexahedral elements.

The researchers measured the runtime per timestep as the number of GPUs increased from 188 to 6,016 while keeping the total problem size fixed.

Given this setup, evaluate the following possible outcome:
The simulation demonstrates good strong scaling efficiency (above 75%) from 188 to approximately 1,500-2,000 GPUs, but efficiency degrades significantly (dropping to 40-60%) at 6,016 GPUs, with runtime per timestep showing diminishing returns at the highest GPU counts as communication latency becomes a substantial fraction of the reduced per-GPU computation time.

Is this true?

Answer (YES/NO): NO